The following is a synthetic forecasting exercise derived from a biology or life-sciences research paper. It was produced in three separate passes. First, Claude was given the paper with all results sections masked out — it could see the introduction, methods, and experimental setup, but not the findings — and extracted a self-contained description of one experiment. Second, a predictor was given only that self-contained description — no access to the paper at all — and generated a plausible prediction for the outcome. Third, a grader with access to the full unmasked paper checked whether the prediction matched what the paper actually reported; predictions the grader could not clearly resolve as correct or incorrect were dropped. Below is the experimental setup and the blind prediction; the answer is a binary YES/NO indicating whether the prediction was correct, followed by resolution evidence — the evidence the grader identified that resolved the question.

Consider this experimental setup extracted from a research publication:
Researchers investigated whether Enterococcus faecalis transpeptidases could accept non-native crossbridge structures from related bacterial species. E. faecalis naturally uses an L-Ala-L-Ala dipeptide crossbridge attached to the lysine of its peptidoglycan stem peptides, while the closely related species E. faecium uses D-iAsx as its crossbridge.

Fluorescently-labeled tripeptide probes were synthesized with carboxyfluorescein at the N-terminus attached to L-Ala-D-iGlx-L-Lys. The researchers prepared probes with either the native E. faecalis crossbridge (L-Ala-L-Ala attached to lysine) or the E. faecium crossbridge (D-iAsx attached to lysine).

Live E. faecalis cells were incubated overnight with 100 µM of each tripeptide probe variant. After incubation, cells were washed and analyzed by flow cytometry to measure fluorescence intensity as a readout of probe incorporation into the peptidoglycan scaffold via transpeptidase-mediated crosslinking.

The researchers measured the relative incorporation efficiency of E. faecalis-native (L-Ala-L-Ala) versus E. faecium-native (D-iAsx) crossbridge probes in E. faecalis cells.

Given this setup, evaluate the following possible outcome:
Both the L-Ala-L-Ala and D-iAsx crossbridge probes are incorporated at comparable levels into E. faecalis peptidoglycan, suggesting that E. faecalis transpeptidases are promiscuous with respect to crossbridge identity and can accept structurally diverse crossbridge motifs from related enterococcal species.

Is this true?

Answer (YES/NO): YES